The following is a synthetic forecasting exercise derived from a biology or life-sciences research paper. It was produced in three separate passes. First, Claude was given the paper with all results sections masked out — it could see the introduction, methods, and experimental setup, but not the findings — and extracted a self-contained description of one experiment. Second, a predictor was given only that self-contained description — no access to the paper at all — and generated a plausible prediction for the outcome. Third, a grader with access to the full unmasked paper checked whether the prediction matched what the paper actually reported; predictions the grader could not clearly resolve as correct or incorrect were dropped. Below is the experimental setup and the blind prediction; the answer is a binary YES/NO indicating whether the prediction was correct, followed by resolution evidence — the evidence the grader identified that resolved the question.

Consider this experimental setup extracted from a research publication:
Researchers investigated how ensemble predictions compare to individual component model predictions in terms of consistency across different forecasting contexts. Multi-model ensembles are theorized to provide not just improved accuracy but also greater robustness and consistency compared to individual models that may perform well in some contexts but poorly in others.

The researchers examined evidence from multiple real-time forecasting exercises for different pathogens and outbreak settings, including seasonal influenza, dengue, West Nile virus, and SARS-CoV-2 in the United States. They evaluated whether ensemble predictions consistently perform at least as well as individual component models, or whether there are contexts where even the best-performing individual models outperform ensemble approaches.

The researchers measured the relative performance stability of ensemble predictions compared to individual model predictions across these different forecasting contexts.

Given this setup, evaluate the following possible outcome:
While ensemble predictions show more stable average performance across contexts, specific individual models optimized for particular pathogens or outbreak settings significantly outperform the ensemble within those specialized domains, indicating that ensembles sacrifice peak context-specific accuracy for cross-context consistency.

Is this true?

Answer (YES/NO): NO